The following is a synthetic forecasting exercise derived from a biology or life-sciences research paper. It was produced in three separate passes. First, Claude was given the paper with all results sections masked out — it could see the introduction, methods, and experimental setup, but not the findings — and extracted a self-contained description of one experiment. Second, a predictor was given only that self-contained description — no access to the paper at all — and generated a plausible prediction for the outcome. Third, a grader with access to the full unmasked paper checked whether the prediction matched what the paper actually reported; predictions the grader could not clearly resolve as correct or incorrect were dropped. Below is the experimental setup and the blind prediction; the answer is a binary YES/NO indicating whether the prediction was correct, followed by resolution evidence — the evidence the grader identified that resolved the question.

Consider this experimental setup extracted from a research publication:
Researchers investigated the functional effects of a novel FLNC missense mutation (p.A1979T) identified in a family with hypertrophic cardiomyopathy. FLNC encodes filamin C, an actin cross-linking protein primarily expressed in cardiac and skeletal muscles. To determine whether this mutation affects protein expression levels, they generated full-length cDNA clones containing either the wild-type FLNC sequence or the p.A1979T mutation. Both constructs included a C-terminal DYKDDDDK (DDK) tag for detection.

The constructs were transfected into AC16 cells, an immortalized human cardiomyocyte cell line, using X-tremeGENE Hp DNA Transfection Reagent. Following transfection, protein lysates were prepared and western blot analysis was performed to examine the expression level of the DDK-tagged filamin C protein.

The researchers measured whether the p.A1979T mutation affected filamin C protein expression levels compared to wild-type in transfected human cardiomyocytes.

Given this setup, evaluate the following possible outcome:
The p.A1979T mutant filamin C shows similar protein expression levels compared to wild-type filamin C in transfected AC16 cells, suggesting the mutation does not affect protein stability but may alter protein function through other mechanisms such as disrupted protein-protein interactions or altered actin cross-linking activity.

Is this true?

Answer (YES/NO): YES